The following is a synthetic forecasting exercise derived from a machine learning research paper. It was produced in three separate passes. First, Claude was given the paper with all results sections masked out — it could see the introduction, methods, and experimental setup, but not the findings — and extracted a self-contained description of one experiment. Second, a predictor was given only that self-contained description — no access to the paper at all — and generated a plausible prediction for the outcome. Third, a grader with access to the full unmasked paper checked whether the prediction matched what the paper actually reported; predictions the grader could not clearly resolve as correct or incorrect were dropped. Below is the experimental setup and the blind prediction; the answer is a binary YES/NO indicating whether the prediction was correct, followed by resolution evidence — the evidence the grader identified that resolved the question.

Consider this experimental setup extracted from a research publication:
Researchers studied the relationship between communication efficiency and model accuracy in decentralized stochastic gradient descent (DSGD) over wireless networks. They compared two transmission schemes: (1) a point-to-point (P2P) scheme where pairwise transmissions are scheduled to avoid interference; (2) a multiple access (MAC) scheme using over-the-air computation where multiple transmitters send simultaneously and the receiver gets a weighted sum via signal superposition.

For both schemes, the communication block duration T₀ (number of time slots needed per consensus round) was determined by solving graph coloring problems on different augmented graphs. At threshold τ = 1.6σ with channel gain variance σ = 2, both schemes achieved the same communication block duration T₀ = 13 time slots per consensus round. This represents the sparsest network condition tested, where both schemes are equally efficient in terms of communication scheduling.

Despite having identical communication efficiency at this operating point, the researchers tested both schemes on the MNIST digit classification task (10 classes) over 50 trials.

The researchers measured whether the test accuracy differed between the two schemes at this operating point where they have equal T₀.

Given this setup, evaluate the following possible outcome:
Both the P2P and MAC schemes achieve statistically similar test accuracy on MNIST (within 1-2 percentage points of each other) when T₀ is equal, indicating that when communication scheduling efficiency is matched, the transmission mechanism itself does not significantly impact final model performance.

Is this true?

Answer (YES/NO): NO